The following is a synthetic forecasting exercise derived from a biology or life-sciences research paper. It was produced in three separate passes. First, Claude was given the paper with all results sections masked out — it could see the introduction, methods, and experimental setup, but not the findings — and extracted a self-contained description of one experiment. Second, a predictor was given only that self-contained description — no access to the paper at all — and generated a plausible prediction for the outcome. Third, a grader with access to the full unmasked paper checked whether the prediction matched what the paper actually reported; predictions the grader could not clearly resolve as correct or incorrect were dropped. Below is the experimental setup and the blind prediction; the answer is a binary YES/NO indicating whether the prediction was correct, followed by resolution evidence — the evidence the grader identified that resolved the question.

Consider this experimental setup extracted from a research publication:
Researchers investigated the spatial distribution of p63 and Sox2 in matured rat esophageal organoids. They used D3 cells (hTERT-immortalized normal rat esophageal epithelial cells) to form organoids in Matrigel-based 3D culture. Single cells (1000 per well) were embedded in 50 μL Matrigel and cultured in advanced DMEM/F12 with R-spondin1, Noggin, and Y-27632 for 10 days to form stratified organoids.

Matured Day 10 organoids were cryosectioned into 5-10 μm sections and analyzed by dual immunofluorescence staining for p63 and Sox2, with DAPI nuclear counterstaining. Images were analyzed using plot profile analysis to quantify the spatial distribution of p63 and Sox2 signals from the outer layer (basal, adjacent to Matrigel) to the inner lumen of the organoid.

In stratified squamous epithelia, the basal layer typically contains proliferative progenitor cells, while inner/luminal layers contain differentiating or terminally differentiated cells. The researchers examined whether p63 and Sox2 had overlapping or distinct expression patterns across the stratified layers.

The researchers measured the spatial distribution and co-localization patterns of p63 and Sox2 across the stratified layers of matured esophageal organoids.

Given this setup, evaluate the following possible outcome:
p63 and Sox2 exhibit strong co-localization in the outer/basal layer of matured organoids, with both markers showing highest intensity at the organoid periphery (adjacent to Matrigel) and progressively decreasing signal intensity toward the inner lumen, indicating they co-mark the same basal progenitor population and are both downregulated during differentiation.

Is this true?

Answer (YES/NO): NO